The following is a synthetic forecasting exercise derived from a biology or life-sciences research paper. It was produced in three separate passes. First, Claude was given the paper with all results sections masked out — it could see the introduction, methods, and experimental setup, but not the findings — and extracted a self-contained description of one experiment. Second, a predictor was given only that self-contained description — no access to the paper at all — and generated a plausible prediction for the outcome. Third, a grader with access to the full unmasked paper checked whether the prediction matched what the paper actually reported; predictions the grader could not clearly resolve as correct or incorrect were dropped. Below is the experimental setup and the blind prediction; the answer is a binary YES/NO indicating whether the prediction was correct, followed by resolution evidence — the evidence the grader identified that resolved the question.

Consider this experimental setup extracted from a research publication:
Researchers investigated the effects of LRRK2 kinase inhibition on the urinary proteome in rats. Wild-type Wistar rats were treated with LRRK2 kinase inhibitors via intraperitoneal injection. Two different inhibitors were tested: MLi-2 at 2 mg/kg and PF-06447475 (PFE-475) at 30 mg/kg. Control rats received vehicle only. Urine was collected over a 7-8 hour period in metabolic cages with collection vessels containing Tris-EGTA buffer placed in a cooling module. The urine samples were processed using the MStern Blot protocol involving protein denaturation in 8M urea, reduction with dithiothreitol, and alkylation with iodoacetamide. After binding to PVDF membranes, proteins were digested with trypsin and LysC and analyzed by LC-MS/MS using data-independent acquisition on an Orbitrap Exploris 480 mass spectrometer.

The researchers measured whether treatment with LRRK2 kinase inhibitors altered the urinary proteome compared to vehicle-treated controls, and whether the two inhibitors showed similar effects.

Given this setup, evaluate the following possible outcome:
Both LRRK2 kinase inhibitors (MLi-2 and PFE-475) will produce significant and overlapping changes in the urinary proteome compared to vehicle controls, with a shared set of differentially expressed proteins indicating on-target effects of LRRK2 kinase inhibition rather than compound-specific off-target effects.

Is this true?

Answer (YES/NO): YES